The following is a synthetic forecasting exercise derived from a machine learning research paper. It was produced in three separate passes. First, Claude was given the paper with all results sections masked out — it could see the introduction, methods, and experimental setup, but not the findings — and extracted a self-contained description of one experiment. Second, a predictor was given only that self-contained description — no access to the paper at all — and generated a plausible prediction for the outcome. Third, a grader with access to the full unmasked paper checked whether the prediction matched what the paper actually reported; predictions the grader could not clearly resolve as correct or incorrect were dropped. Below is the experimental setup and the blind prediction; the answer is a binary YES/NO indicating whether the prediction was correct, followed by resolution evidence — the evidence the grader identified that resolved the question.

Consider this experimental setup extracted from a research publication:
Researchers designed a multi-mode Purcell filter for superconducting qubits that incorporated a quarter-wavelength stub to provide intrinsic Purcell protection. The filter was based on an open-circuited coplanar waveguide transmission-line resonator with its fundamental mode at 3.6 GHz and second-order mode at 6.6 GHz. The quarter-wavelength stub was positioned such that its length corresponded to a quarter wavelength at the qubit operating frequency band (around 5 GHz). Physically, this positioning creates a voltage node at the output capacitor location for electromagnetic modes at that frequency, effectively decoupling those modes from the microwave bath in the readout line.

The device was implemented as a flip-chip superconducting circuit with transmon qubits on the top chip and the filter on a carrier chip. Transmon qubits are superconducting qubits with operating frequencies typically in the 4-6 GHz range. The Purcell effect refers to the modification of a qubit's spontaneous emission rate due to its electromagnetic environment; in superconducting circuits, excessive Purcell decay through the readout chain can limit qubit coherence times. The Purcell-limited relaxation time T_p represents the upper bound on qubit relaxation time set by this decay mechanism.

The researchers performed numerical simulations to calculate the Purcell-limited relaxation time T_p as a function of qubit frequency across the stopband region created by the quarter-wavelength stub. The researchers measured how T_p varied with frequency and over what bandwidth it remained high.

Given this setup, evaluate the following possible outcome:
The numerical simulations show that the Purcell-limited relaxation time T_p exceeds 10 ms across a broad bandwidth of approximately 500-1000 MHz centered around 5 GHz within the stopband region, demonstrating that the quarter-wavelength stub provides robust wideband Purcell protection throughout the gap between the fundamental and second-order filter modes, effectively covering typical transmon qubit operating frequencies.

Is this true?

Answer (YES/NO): NO